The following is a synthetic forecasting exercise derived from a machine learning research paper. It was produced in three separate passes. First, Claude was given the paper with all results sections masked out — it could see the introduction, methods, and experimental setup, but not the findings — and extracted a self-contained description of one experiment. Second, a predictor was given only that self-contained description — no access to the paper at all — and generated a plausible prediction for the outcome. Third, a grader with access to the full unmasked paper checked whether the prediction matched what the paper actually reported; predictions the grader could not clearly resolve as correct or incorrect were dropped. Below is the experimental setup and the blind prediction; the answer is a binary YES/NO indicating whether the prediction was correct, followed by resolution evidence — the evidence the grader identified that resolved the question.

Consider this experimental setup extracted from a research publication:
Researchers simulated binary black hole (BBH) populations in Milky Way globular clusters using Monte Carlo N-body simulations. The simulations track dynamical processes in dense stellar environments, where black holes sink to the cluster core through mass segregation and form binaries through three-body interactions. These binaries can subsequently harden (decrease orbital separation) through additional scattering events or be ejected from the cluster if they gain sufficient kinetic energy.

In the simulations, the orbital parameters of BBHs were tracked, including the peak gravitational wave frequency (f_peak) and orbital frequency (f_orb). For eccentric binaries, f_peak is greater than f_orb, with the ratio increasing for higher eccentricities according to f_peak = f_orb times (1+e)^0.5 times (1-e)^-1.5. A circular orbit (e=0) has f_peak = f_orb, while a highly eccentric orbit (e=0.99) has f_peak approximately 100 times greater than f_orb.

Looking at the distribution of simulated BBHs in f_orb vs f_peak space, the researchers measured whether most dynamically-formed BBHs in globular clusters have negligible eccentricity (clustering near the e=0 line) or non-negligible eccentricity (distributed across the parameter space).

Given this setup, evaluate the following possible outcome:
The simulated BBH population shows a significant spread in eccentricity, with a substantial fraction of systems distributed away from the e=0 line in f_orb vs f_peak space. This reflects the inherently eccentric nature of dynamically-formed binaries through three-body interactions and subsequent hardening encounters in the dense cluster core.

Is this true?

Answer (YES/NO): YES